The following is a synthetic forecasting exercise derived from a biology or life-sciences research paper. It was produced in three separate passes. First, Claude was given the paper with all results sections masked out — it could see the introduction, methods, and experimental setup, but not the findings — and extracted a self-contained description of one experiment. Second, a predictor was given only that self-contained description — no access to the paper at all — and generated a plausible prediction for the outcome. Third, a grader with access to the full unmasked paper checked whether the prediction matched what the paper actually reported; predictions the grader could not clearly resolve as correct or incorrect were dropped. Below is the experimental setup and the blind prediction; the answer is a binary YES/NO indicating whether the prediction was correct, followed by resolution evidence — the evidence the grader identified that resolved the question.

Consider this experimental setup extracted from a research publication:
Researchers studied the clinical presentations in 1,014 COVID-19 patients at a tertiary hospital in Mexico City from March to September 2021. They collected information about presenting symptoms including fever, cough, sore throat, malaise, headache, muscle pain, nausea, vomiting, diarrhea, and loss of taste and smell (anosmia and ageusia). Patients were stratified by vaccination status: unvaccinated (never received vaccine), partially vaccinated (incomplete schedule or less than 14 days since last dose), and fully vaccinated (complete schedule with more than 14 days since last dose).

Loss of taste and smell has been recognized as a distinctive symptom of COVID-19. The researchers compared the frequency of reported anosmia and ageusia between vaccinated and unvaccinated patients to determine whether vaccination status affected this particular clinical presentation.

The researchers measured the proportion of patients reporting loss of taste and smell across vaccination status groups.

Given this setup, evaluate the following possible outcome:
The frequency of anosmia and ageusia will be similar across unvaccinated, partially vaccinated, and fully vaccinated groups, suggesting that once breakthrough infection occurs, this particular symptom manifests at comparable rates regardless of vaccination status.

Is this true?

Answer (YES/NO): YES